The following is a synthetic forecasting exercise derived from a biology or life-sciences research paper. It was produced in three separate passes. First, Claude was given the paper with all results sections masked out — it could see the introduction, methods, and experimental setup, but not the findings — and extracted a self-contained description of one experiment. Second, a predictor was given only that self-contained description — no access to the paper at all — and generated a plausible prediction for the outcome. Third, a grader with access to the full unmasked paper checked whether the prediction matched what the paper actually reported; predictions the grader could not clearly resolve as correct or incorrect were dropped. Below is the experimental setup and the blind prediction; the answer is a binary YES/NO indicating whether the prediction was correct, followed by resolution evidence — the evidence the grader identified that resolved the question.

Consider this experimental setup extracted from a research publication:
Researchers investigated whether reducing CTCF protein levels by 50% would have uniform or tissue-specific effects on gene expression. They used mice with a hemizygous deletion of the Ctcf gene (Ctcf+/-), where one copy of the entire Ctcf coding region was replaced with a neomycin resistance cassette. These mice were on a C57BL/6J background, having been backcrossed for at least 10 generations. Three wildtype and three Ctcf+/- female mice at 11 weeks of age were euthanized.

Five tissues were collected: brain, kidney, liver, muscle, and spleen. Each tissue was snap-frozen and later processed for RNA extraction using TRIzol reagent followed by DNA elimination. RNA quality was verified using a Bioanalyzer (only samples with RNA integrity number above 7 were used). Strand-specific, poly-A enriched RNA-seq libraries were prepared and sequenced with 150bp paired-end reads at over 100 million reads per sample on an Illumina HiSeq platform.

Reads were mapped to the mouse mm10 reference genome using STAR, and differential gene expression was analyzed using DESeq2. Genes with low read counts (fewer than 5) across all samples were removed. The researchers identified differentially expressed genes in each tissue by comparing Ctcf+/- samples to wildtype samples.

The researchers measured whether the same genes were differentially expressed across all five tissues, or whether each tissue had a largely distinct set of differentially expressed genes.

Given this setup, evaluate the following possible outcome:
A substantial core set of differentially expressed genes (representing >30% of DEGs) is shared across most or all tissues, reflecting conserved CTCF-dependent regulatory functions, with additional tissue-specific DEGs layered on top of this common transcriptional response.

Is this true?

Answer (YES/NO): NO